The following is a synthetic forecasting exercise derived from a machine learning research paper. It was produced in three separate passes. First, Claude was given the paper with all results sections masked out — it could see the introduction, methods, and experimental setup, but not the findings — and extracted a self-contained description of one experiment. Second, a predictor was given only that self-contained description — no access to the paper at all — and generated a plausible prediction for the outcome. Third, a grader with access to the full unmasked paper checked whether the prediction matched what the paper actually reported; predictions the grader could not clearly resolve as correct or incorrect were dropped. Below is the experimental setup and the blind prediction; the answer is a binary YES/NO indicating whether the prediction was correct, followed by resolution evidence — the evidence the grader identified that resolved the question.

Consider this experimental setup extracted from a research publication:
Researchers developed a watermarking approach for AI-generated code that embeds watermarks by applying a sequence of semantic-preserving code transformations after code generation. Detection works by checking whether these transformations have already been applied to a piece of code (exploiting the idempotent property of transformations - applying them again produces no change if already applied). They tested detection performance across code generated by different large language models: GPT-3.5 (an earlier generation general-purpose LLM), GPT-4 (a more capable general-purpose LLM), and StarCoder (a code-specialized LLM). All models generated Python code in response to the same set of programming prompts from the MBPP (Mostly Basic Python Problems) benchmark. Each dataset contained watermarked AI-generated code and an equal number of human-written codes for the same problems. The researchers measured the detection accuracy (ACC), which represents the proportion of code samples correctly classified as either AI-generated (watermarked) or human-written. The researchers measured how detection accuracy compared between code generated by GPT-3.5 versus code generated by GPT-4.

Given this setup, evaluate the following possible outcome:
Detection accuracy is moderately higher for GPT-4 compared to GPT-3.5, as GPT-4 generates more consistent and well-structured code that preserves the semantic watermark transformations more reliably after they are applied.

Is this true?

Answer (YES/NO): NO